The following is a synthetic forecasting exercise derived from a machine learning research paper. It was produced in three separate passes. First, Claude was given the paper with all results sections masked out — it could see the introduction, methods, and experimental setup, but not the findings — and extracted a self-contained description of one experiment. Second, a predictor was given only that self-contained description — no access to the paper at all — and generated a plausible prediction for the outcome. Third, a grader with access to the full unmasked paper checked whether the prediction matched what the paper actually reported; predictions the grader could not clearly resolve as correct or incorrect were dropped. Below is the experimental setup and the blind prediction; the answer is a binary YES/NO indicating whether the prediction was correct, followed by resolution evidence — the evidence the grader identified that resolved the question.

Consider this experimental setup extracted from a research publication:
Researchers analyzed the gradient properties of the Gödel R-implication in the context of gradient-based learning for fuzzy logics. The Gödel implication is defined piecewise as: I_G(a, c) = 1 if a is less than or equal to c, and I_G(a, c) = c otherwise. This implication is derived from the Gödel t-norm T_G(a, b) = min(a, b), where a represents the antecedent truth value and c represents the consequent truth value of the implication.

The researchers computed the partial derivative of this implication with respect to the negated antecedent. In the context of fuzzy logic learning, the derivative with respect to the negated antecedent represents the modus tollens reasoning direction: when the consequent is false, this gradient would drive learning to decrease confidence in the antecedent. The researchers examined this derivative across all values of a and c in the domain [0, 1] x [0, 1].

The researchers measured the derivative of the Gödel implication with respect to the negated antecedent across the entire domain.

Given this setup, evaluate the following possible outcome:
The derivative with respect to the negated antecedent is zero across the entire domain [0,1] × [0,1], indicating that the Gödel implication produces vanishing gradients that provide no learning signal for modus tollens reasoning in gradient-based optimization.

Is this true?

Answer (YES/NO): YES